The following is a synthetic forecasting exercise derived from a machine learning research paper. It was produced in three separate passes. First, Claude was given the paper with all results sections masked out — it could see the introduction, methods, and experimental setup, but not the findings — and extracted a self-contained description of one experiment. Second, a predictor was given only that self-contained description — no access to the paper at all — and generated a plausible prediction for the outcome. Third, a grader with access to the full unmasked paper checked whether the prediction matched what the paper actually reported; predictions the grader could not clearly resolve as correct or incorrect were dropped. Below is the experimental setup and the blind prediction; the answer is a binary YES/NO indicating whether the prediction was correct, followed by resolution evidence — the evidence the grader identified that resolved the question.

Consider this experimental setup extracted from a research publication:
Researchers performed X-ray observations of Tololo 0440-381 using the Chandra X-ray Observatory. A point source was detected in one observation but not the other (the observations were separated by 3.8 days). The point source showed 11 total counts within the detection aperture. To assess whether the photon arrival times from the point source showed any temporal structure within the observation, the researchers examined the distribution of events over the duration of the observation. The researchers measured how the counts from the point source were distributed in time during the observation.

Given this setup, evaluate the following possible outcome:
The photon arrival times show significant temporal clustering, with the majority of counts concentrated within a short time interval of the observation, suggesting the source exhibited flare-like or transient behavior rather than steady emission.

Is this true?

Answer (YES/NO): NO